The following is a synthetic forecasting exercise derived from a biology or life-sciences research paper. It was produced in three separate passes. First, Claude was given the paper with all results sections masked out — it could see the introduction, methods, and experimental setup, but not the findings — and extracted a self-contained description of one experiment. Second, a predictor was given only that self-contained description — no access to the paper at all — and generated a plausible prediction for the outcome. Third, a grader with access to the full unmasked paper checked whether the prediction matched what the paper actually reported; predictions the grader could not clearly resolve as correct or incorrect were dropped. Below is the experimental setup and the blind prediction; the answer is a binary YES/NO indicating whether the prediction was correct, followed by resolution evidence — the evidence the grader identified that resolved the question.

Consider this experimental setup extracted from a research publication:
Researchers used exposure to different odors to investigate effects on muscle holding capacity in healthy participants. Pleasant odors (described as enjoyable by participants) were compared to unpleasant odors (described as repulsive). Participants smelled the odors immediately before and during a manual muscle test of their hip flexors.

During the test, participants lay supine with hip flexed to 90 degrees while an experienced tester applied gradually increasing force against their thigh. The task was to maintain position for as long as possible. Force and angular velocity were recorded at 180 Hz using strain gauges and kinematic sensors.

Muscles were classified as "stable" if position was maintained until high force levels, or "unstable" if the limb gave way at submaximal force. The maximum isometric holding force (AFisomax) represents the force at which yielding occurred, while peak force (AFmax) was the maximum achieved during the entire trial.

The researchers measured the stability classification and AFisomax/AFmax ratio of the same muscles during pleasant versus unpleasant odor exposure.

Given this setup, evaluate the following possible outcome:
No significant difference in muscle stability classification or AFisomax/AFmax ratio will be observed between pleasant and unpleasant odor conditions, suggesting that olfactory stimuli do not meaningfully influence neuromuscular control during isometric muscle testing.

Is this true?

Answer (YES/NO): NO